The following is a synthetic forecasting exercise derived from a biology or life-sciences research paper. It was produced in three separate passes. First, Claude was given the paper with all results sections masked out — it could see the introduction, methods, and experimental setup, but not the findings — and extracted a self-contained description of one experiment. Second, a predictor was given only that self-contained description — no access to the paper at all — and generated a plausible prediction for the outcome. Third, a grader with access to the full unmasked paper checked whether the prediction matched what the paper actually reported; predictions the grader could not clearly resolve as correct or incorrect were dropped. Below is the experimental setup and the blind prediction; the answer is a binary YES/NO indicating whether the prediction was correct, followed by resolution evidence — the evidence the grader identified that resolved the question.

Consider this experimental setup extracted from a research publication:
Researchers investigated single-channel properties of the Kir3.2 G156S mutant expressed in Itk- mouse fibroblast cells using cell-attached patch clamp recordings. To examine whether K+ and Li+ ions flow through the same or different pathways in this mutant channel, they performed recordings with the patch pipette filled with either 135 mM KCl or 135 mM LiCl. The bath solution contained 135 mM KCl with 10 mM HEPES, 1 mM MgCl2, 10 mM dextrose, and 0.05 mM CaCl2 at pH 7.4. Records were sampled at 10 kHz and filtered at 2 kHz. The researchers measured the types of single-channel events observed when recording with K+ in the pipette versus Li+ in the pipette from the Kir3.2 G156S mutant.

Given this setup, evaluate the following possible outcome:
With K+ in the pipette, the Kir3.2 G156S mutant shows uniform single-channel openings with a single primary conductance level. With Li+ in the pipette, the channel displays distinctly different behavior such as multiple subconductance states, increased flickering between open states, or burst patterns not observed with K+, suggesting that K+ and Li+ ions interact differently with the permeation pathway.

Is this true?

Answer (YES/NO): NO